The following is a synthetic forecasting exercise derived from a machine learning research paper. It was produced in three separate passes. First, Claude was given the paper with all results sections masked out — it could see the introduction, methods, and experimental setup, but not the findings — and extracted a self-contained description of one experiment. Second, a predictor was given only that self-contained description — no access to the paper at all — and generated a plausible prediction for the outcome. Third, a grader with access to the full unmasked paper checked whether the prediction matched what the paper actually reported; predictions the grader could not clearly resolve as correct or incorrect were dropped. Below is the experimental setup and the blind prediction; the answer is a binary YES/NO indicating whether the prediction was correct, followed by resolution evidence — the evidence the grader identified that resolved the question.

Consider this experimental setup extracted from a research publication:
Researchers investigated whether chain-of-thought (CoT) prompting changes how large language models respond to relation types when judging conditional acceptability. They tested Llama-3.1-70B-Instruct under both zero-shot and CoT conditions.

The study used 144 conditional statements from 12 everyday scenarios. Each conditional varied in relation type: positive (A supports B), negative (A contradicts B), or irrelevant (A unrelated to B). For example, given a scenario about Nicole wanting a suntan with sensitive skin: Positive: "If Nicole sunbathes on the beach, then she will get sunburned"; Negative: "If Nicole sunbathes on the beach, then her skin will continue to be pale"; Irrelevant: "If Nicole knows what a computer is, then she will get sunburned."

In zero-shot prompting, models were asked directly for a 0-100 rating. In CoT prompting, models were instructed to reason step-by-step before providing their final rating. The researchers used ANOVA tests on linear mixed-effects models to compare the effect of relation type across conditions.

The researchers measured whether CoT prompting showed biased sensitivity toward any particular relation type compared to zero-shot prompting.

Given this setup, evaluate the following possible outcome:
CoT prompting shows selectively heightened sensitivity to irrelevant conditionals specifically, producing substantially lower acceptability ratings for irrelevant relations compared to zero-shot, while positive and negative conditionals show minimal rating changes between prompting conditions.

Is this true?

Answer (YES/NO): NO